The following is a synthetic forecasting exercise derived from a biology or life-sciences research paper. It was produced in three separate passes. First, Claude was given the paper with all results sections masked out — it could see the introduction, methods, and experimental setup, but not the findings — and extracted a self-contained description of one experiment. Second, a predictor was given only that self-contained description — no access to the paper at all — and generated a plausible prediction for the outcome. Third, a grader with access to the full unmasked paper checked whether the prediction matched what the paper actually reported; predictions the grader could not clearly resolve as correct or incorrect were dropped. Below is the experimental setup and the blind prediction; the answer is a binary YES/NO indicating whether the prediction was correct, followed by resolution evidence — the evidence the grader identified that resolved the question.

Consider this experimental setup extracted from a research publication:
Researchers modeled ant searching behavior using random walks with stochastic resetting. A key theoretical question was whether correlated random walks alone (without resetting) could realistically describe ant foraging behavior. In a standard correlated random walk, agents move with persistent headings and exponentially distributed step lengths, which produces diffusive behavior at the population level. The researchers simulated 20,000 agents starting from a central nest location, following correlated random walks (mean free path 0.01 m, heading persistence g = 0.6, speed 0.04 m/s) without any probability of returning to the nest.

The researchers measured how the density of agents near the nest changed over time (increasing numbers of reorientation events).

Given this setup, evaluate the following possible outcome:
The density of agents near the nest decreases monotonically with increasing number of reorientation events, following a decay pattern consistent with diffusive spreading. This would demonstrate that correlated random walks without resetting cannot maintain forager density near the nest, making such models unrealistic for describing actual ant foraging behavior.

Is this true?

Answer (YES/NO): YES